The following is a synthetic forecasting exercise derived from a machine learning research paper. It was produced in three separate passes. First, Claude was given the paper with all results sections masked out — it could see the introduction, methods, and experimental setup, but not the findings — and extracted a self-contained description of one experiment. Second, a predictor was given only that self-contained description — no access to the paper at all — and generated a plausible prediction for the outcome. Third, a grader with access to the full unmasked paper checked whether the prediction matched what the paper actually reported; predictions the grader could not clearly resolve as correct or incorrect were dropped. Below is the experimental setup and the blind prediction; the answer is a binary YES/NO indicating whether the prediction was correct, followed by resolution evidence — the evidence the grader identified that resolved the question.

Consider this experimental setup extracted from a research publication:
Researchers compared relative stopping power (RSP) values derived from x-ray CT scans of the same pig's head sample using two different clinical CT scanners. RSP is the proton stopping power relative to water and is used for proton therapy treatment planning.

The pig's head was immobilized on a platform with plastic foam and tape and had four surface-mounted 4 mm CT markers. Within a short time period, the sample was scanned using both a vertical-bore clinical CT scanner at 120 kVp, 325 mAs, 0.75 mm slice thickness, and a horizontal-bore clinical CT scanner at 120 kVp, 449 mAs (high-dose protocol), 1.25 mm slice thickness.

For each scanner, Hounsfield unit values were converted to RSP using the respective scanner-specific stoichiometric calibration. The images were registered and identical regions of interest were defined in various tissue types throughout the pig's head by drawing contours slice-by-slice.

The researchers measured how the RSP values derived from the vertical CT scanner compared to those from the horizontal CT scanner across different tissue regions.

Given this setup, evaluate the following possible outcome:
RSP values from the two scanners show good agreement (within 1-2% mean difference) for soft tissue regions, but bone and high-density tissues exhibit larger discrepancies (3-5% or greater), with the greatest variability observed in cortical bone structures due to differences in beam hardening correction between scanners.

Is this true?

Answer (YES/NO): NO